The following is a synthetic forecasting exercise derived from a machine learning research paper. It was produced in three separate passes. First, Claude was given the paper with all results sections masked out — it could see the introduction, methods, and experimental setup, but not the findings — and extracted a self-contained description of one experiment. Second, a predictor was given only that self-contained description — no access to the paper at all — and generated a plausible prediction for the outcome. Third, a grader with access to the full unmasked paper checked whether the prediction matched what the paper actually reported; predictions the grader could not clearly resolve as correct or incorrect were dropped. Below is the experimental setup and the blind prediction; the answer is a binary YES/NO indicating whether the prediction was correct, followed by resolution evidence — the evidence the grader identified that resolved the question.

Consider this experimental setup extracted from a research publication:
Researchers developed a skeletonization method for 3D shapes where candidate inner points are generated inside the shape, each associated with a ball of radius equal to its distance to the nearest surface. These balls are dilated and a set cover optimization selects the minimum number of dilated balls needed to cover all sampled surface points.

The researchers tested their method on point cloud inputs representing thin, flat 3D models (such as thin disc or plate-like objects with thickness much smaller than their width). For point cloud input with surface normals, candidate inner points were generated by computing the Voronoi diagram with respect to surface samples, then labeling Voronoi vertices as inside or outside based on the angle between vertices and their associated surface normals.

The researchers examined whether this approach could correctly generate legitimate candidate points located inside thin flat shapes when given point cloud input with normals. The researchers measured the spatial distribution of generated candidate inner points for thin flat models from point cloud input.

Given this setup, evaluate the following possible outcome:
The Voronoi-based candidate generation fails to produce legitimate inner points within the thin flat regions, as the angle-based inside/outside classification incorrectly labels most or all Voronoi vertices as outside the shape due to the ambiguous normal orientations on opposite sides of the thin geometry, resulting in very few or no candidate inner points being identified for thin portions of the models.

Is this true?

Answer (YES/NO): NO